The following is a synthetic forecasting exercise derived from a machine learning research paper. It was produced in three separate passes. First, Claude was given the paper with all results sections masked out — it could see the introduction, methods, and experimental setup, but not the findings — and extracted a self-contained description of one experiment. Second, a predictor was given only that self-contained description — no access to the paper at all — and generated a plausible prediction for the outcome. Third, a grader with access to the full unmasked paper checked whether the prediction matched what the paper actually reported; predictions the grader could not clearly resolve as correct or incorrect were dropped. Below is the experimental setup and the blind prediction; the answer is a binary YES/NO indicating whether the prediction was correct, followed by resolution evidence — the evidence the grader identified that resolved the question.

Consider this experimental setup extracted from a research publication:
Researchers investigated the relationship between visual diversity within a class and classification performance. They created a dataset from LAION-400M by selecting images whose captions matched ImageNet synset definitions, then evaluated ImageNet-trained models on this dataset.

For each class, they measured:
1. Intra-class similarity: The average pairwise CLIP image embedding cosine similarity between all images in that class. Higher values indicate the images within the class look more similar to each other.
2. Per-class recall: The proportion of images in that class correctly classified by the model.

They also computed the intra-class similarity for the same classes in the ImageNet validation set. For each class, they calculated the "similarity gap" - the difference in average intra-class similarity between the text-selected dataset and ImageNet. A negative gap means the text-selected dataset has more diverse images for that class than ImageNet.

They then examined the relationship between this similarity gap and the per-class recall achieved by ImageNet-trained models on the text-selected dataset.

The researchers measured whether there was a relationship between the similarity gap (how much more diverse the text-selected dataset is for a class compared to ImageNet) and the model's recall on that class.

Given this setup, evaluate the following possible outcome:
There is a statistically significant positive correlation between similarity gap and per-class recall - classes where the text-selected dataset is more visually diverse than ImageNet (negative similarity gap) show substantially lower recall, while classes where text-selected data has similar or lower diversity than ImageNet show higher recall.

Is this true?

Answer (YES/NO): YES